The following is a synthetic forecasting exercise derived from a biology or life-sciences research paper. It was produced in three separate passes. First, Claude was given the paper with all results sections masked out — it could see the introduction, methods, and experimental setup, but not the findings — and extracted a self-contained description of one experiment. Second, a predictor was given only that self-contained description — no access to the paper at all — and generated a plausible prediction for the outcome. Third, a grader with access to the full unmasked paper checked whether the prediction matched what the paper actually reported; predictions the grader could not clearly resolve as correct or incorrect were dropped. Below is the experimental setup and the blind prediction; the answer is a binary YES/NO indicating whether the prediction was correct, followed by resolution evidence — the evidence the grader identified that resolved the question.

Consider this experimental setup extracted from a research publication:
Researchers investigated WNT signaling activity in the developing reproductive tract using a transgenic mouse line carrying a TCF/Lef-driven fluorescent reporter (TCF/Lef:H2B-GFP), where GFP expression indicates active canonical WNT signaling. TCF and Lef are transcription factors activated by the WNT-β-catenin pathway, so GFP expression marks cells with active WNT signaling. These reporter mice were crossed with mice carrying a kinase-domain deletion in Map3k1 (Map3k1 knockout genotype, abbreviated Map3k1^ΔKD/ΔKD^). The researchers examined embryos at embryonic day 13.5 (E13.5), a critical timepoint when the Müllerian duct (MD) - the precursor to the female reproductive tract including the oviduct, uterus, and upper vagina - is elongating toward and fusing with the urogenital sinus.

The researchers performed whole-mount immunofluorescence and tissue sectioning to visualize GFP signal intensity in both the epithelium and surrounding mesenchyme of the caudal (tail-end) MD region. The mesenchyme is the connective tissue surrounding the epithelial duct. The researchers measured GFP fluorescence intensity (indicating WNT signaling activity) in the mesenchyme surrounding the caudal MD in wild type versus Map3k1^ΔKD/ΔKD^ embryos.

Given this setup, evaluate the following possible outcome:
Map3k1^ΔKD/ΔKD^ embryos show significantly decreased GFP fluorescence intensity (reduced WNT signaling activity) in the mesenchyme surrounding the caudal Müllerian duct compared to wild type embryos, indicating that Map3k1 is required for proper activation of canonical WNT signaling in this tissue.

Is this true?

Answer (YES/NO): YES